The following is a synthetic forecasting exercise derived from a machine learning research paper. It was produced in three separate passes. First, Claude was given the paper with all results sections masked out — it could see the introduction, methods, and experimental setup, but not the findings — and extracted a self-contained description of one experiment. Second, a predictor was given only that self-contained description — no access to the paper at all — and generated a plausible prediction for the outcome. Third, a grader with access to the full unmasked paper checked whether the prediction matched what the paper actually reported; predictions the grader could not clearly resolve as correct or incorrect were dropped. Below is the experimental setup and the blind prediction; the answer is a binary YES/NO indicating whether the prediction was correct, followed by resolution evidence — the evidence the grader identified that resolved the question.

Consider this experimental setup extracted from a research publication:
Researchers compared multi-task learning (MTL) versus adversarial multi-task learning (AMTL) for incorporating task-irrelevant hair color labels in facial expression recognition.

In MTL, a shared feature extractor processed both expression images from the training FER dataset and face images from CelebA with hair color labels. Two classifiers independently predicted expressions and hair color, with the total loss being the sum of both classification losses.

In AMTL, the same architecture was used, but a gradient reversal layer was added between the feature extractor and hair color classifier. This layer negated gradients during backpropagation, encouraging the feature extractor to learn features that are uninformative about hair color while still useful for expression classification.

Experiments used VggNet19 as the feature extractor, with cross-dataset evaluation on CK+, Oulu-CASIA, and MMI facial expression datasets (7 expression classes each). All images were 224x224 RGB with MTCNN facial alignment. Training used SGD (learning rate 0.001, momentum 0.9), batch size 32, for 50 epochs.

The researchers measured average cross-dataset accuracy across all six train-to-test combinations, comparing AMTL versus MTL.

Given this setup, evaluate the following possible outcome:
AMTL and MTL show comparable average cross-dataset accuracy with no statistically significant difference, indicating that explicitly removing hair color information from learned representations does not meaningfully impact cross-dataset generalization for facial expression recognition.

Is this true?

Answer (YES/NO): NO